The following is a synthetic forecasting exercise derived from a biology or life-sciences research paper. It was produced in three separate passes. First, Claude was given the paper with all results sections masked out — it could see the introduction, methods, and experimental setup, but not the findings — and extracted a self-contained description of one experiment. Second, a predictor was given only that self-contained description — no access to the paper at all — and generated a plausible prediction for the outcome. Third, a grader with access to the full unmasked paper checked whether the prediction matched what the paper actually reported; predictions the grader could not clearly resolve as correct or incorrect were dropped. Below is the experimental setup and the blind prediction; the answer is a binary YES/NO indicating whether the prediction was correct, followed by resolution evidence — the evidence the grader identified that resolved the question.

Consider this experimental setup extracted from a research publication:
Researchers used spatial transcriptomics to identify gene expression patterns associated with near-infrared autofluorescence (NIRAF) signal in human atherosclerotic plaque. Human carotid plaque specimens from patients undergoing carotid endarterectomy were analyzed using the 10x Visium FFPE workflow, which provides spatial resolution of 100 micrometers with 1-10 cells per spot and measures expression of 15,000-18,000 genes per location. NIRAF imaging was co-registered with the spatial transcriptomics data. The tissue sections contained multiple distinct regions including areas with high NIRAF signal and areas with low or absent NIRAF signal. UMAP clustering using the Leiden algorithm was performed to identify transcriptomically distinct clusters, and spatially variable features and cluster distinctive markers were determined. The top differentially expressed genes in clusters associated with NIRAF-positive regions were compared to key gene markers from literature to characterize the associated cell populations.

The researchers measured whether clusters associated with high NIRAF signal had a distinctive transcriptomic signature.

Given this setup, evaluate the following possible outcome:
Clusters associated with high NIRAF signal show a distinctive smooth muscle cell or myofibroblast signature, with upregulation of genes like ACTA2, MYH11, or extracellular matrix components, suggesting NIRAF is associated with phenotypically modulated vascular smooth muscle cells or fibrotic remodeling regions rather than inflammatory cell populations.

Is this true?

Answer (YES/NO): NO